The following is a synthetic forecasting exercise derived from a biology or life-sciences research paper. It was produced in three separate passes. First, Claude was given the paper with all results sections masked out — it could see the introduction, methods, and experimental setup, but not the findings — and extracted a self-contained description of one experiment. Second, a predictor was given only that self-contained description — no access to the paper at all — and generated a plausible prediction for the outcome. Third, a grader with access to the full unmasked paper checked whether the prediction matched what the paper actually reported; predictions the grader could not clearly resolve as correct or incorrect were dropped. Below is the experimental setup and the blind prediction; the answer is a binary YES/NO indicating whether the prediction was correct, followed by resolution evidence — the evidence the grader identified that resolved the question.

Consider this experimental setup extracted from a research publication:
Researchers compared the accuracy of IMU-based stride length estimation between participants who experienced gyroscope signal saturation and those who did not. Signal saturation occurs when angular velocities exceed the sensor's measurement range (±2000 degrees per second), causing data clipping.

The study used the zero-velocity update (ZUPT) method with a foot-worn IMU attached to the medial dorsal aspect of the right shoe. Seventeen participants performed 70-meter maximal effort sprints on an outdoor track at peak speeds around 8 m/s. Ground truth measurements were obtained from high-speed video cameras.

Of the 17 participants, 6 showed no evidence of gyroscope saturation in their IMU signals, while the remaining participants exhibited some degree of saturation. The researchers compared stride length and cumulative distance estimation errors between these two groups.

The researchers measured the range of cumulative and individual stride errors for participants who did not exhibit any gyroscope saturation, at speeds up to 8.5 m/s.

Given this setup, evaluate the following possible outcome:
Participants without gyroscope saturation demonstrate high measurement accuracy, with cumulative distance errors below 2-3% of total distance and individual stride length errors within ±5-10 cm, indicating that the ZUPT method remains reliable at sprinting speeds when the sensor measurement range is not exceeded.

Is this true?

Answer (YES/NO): NO